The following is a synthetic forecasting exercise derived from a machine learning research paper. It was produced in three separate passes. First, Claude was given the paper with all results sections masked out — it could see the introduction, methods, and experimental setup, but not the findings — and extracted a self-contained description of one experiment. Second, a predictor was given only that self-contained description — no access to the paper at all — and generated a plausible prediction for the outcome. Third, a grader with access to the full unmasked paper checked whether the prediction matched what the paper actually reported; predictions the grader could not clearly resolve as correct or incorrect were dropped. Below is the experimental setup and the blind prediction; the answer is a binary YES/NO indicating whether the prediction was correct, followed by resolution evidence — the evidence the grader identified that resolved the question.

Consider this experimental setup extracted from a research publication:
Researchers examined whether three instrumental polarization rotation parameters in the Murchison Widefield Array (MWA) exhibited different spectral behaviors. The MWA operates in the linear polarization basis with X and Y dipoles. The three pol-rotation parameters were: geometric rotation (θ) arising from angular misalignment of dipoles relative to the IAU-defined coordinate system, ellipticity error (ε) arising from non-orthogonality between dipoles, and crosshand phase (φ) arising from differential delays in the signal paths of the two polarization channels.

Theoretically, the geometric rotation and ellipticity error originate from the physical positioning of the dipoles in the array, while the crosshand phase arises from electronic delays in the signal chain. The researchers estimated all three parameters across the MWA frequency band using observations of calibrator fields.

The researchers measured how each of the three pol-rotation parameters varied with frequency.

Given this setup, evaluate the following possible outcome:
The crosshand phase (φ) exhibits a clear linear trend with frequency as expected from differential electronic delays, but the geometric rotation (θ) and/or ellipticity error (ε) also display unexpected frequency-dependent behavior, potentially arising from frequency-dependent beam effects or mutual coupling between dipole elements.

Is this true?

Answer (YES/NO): NO